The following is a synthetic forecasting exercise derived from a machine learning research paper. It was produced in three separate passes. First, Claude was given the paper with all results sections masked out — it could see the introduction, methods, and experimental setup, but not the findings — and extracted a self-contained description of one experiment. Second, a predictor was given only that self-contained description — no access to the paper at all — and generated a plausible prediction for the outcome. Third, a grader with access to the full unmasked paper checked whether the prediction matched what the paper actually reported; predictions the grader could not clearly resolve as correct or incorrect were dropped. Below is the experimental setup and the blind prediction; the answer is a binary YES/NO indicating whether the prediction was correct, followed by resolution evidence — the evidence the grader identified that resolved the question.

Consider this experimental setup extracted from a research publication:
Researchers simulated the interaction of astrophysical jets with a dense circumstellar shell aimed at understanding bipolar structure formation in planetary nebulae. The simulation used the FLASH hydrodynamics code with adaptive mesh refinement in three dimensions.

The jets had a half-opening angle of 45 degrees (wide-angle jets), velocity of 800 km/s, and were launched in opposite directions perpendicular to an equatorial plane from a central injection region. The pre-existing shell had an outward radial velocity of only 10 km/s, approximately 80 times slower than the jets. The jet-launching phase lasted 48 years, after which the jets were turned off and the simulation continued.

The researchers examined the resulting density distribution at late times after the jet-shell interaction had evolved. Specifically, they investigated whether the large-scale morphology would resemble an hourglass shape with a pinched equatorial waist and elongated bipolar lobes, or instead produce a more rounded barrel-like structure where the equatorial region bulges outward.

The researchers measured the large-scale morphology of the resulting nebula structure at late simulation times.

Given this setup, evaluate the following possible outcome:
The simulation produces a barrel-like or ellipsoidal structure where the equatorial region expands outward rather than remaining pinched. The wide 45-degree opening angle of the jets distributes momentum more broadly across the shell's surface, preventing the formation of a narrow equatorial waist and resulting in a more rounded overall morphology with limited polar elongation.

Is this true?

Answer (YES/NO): YES